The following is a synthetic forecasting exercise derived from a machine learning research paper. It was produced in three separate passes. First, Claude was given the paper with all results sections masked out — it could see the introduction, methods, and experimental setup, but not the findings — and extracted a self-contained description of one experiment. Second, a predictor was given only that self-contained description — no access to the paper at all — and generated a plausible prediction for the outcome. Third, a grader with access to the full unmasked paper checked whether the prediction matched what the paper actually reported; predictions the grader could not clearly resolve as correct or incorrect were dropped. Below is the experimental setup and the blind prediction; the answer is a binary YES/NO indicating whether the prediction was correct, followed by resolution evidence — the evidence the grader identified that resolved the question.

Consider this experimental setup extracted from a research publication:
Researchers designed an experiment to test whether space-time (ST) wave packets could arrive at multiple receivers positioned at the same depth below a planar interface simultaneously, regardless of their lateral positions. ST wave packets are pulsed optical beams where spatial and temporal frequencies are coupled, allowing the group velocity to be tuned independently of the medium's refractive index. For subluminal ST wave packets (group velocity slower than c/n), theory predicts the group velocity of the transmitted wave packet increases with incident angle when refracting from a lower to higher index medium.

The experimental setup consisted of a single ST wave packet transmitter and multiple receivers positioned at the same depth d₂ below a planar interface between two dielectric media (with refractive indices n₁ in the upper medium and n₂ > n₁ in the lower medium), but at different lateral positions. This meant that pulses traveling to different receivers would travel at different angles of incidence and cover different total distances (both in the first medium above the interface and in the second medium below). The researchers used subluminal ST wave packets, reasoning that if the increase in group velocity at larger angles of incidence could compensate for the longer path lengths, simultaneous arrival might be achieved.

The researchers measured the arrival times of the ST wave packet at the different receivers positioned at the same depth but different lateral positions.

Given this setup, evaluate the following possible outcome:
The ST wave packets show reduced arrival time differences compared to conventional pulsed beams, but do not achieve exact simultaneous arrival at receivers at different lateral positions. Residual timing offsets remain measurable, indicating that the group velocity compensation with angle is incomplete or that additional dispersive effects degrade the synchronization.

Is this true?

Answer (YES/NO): NO